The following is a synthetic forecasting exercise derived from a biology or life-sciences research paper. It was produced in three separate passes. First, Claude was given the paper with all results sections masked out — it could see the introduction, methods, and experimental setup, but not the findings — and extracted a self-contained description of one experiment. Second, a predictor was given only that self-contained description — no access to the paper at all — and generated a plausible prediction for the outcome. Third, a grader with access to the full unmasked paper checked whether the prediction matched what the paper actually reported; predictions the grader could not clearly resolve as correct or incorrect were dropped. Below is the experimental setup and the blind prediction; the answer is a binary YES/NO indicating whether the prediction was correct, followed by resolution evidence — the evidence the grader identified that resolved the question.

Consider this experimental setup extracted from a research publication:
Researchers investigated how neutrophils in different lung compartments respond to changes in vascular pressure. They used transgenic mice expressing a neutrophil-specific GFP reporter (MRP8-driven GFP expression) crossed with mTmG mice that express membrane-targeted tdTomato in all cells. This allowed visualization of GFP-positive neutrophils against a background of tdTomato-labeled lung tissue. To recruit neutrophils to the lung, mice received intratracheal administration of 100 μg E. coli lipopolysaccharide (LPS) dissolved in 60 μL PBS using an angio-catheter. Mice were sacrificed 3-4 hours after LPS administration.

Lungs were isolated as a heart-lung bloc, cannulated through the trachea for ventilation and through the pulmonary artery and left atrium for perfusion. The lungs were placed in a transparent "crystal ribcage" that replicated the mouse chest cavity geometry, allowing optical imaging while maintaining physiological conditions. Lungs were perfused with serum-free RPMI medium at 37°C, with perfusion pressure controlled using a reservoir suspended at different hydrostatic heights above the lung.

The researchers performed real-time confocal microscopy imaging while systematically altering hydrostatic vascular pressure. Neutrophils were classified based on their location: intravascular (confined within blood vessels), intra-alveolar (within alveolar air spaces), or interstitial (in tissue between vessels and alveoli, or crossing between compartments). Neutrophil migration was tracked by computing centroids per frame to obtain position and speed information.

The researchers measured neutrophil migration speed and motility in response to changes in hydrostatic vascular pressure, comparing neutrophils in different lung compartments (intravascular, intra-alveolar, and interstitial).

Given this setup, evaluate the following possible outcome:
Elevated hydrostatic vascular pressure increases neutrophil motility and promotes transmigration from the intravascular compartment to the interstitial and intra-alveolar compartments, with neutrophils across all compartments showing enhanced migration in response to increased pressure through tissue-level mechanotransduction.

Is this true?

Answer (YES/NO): NO